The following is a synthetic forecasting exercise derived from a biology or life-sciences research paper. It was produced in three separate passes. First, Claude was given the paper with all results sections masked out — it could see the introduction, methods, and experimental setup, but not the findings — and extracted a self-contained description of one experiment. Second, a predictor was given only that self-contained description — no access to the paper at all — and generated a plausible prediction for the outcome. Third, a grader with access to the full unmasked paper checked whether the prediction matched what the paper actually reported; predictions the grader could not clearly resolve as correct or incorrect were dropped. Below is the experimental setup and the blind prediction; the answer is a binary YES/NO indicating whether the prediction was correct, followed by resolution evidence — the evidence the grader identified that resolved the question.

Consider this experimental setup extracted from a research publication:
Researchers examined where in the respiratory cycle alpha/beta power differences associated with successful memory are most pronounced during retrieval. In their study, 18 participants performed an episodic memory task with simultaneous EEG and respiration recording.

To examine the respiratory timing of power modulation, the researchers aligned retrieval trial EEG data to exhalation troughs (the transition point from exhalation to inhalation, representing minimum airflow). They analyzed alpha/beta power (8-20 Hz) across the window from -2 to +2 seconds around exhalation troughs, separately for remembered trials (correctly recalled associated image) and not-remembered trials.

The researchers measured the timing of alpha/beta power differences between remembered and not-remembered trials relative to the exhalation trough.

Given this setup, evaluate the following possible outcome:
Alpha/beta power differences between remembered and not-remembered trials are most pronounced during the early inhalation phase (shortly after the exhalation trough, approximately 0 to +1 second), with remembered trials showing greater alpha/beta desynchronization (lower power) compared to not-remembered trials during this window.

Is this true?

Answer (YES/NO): NO